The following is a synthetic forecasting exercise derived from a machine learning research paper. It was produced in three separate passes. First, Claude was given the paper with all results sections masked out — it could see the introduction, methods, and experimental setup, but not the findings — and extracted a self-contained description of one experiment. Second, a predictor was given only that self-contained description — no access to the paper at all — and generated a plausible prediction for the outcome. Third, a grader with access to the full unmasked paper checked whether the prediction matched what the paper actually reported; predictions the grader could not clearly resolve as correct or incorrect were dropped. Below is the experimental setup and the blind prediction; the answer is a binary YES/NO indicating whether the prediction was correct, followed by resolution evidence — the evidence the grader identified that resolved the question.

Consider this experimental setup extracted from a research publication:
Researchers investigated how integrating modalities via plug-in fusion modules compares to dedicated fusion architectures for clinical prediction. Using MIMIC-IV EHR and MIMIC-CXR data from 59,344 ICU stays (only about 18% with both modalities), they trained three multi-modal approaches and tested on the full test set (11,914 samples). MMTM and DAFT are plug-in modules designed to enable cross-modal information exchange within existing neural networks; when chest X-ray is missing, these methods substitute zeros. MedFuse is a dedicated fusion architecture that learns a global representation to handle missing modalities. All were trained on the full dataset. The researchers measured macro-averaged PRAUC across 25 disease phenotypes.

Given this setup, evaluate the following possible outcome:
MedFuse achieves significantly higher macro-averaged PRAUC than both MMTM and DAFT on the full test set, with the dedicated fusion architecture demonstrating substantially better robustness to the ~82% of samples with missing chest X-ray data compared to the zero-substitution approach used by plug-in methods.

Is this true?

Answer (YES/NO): NO